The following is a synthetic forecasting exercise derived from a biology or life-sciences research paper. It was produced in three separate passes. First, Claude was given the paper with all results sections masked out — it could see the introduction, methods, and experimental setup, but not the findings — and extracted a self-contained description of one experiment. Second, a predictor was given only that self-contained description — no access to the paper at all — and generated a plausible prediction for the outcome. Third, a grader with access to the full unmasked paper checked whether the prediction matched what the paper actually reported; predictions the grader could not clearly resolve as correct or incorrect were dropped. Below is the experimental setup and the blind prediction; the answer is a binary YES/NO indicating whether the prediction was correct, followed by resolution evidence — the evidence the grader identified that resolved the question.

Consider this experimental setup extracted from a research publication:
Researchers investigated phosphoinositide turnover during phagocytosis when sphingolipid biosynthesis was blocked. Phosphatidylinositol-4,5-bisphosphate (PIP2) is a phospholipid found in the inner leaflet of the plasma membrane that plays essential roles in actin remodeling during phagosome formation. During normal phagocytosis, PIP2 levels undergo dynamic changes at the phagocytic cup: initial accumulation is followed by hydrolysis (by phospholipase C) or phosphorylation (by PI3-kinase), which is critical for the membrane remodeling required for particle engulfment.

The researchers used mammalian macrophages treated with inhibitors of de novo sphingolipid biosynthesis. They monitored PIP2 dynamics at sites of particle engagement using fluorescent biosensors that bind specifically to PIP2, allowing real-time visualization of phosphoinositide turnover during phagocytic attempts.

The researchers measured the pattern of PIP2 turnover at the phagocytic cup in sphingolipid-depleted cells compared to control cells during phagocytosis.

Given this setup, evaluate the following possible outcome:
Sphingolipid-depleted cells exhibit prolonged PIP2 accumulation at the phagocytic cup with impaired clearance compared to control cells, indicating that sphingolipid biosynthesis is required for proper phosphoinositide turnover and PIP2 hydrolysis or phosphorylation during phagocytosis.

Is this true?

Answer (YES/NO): NO